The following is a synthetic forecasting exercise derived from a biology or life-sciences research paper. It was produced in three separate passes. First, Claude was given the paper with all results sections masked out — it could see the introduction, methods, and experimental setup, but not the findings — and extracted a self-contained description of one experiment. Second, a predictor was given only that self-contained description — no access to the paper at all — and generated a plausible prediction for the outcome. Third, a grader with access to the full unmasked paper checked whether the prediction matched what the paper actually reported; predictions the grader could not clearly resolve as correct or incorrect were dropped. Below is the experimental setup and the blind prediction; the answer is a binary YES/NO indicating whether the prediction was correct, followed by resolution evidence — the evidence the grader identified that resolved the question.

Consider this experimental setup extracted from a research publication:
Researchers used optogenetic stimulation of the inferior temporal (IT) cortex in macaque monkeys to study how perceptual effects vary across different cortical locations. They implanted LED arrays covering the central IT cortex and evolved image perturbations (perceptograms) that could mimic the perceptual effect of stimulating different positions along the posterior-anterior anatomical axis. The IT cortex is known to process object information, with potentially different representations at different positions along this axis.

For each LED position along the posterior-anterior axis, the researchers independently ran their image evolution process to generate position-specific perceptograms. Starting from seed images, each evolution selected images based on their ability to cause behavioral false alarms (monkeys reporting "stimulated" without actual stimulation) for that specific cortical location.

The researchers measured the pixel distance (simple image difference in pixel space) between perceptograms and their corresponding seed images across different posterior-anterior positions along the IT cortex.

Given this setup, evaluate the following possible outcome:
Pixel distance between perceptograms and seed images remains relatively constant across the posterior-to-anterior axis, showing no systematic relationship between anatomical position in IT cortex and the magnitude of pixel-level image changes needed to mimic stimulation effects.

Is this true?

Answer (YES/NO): YES